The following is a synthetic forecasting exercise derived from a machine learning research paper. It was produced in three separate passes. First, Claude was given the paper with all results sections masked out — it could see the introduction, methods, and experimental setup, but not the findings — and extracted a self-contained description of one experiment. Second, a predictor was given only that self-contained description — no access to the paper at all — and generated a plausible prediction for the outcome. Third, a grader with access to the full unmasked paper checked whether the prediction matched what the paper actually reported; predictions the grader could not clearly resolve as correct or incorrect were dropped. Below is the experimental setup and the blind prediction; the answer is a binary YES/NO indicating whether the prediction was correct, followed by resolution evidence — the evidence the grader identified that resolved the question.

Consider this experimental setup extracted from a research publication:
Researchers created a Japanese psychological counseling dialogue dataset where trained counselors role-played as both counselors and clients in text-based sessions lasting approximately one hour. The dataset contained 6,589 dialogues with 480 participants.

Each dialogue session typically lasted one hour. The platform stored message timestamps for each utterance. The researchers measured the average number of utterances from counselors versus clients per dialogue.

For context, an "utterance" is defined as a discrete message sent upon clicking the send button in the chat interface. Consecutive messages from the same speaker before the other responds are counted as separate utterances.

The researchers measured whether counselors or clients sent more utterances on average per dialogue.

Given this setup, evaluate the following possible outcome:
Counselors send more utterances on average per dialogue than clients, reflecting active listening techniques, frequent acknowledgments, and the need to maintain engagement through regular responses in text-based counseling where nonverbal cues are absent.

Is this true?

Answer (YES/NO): YES